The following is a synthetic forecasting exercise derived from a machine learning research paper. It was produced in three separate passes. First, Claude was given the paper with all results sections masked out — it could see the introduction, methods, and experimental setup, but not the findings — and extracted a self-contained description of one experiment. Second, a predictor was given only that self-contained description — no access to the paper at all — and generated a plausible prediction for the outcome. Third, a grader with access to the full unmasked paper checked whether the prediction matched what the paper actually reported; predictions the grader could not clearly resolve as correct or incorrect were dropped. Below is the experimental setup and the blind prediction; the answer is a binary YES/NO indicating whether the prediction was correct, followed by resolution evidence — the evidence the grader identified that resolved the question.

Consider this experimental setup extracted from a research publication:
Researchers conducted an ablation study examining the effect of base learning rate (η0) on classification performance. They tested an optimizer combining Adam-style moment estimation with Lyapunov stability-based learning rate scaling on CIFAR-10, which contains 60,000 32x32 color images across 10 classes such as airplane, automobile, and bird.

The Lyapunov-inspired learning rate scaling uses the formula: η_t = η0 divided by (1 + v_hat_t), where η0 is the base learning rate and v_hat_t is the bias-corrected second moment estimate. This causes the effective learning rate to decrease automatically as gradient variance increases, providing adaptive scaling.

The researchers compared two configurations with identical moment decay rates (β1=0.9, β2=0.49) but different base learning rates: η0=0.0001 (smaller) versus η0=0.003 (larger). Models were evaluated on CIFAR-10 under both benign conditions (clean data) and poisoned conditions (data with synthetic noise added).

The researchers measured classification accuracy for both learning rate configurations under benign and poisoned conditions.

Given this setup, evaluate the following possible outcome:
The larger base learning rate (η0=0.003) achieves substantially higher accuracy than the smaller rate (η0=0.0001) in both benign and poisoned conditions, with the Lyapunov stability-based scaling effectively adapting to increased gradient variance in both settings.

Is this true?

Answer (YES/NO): NO